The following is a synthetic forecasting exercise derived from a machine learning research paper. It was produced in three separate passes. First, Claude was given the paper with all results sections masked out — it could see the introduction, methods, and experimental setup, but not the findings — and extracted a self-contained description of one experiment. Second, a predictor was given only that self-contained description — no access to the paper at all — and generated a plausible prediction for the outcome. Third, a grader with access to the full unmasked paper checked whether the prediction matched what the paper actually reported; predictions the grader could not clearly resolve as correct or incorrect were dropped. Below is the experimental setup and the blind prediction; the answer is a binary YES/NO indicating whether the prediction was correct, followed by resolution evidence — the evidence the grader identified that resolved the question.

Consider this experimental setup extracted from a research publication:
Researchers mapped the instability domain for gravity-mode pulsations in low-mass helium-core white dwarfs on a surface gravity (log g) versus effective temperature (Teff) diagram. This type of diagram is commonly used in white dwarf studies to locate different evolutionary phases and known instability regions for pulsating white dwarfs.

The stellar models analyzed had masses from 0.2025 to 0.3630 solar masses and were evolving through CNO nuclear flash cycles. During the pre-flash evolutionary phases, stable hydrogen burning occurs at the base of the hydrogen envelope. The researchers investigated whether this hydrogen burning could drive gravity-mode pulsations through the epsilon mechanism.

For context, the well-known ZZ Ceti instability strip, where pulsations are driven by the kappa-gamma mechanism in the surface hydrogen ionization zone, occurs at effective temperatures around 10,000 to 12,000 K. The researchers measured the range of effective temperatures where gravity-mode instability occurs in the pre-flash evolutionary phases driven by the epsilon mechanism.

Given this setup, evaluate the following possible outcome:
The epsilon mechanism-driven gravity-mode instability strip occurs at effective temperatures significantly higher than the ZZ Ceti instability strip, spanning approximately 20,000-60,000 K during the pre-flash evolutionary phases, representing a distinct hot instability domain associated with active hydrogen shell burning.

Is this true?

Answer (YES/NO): NO